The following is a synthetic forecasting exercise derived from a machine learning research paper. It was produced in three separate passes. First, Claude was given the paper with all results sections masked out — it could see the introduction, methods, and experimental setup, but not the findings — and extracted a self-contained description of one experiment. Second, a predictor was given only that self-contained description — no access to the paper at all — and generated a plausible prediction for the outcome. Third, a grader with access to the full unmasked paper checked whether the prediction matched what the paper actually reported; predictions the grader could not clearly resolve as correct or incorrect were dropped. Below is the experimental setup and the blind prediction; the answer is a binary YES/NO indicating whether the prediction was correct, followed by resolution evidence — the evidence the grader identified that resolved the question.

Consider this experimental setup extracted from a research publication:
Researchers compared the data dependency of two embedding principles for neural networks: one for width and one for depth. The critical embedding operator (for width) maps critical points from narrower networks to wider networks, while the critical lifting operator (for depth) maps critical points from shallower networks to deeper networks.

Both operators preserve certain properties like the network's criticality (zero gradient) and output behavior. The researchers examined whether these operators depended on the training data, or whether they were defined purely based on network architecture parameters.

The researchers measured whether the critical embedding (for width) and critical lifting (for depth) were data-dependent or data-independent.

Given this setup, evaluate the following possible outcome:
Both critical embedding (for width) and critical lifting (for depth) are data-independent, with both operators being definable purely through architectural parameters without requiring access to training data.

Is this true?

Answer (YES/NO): NO